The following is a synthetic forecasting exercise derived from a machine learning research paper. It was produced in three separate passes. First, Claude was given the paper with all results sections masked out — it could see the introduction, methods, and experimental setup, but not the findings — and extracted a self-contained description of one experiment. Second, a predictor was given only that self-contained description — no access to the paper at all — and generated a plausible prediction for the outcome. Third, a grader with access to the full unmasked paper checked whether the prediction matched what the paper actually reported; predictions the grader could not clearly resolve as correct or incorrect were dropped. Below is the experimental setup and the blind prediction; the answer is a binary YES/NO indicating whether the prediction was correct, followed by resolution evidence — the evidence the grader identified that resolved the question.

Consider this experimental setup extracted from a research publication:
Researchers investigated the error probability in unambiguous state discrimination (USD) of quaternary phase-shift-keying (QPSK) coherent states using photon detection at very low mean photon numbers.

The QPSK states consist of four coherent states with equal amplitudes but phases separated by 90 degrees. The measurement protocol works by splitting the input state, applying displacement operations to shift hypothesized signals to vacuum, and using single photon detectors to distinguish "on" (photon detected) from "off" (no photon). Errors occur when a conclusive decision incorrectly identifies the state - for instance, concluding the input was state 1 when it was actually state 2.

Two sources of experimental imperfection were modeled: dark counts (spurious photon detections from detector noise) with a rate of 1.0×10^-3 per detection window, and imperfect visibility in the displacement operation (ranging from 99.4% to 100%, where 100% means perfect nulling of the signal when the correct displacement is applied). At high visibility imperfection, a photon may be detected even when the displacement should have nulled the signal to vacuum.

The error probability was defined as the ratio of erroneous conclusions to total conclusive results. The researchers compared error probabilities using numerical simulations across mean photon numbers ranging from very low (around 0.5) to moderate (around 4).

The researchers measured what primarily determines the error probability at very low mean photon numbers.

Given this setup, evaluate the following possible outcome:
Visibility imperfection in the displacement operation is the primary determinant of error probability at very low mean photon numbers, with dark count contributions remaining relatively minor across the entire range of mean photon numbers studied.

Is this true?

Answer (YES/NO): NO